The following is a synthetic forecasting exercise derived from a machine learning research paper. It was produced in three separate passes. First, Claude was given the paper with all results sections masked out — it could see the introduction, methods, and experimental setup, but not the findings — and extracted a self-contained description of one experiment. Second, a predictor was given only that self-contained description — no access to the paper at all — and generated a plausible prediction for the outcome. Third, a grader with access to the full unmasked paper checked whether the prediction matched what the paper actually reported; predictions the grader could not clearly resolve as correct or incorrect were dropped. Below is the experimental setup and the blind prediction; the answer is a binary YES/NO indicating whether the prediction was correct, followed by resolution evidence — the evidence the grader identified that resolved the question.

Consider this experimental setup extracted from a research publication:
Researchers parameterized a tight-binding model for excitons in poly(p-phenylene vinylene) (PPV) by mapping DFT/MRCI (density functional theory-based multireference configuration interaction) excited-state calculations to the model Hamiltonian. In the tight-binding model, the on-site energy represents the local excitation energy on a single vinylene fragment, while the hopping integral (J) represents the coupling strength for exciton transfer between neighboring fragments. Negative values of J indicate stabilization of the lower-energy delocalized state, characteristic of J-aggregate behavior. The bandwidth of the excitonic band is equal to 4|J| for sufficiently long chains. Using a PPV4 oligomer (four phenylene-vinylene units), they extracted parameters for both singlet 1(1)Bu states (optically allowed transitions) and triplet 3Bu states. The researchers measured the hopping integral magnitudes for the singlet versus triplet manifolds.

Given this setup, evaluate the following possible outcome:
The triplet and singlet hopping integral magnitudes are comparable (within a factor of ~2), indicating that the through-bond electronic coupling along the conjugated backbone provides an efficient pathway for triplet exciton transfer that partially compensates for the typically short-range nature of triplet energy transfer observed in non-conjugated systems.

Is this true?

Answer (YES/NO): YES